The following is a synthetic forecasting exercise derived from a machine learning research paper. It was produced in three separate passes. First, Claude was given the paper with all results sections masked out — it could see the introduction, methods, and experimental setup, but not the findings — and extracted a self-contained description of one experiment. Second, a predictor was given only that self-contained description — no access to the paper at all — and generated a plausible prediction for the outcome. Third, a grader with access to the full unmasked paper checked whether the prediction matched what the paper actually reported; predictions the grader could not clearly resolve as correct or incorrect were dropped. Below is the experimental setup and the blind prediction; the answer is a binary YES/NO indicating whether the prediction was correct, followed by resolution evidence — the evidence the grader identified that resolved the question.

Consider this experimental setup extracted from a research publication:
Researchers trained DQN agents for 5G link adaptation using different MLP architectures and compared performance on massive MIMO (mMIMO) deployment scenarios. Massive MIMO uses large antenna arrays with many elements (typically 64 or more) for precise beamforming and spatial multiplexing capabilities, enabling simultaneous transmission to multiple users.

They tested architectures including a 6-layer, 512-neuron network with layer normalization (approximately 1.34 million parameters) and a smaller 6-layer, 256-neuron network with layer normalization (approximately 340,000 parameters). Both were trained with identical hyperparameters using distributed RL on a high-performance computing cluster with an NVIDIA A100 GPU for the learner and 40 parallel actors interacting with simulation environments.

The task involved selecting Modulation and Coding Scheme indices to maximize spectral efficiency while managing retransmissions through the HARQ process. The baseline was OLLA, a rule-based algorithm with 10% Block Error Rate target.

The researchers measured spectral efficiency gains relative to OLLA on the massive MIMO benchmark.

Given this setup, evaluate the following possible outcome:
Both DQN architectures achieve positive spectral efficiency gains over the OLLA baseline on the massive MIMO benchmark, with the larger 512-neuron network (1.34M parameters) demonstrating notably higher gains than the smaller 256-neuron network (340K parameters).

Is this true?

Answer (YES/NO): NO